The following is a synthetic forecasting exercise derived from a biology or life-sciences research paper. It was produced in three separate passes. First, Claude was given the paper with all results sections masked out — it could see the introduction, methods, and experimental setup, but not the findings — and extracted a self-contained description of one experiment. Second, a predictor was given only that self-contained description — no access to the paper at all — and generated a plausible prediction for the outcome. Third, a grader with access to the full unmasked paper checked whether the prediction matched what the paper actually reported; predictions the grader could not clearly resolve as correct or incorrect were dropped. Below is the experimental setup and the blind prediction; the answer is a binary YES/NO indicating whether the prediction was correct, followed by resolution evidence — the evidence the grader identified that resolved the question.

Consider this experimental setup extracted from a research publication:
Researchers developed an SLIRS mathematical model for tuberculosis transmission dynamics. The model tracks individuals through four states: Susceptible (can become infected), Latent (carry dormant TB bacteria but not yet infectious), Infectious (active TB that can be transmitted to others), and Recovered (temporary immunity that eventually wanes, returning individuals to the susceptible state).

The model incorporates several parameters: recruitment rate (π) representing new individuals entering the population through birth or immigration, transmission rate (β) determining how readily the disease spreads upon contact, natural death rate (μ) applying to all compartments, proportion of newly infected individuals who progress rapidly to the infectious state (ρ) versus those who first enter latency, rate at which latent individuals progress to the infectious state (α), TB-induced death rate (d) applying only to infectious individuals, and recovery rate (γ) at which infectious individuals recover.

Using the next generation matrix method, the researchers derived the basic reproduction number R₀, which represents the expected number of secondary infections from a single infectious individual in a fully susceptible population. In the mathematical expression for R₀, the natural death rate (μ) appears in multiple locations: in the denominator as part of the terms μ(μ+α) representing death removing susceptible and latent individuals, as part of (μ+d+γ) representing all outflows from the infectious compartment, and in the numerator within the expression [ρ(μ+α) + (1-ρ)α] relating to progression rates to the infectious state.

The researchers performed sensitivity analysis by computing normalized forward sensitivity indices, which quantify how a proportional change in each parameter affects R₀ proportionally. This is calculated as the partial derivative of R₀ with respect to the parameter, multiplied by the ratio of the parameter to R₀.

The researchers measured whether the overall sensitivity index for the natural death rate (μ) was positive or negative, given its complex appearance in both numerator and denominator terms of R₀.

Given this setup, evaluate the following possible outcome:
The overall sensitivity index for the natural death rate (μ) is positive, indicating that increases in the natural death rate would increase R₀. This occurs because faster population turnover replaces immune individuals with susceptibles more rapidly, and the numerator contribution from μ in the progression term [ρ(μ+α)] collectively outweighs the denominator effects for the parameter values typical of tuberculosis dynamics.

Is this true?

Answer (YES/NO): NO